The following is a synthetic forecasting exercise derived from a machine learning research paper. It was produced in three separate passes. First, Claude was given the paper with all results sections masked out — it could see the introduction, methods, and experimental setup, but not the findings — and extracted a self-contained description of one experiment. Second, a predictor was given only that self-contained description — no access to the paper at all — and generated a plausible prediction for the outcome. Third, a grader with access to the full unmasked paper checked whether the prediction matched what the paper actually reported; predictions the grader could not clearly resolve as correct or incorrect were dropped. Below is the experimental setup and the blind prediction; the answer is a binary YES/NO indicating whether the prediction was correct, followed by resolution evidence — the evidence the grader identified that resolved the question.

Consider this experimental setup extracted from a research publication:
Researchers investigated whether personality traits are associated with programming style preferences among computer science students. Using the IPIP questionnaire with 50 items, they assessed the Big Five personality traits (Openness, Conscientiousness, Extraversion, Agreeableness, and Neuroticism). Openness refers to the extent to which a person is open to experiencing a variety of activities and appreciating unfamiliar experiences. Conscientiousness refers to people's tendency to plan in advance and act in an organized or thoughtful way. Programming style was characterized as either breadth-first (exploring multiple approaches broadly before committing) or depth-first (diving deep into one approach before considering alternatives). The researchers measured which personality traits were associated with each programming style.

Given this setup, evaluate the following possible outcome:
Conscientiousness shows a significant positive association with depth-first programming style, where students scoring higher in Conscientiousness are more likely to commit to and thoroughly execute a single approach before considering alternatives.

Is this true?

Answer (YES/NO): YES